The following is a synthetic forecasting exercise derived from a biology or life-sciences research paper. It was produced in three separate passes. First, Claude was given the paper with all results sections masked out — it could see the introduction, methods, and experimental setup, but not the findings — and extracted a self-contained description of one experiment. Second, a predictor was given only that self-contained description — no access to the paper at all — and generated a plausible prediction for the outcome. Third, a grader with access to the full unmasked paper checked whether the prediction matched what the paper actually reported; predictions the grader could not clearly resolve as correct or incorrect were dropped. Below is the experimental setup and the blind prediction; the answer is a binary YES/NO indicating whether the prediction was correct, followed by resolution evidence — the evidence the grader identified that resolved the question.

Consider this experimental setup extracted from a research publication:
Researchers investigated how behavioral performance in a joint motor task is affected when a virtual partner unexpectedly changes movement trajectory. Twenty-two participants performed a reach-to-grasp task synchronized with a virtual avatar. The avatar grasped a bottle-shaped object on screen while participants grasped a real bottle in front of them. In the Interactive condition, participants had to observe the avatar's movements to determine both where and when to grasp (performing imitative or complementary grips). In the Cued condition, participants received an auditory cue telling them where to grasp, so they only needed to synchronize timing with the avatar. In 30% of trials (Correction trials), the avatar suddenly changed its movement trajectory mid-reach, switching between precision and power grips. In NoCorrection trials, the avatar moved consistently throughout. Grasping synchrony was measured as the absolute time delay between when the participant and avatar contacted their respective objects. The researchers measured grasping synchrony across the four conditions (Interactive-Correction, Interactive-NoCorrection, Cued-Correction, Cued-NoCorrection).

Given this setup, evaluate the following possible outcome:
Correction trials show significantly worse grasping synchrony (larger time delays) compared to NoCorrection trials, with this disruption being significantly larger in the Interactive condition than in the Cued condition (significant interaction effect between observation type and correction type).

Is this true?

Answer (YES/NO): YES